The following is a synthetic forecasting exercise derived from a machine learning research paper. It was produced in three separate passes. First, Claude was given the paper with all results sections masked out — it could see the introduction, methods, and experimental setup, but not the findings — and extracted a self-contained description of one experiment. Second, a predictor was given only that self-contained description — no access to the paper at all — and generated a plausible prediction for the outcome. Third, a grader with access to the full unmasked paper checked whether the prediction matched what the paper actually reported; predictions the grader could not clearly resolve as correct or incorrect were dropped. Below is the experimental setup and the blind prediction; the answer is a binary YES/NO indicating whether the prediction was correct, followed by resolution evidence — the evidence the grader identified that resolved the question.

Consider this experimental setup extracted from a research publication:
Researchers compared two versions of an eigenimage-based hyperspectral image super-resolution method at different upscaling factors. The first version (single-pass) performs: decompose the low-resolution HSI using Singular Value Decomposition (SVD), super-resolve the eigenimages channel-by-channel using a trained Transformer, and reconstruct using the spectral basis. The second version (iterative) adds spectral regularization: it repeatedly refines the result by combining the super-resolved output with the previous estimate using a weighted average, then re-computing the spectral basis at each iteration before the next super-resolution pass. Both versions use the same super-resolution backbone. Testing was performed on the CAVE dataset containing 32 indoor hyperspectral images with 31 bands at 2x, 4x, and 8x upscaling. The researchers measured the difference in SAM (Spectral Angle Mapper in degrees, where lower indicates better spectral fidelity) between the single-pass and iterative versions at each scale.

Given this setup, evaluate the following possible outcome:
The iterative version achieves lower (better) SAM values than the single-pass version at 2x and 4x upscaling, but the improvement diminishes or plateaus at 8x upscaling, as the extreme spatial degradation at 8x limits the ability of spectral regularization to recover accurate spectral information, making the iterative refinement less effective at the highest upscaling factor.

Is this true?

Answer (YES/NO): NO